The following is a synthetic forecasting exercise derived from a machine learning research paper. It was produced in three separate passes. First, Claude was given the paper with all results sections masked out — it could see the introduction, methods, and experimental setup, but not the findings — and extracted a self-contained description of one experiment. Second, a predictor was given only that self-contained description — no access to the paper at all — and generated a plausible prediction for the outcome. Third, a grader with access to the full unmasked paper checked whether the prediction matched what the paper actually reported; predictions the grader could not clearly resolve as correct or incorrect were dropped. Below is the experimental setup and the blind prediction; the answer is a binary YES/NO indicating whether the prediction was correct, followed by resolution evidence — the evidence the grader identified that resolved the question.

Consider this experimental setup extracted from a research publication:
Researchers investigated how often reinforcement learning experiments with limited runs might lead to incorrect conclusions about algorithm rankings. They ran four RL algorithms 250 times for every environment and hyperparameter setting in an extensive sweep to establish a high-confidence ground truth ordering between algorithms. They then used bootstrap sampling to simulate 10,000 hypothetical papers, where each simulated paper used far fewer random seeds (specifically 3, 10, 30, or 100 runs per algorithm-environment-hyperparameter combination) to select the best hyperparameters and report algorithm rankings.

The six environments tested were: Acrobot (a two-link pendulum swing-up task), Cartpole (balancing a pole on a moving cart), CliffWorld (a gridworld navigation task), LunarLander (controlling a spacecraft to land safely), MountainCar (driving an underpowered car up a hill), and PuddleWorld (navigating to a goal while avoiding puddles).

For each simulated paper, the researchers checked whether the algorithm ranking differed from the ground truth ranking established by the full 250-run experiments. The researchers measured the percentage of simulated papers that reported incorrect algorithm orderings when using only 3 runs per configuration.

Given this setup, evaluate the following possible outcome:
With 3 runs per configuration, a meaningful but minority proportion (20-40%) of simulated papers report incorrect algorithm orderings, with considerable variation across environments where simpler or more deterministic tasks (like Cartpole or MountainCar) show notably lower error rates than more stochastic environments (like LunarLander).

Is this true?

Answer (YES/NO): NO